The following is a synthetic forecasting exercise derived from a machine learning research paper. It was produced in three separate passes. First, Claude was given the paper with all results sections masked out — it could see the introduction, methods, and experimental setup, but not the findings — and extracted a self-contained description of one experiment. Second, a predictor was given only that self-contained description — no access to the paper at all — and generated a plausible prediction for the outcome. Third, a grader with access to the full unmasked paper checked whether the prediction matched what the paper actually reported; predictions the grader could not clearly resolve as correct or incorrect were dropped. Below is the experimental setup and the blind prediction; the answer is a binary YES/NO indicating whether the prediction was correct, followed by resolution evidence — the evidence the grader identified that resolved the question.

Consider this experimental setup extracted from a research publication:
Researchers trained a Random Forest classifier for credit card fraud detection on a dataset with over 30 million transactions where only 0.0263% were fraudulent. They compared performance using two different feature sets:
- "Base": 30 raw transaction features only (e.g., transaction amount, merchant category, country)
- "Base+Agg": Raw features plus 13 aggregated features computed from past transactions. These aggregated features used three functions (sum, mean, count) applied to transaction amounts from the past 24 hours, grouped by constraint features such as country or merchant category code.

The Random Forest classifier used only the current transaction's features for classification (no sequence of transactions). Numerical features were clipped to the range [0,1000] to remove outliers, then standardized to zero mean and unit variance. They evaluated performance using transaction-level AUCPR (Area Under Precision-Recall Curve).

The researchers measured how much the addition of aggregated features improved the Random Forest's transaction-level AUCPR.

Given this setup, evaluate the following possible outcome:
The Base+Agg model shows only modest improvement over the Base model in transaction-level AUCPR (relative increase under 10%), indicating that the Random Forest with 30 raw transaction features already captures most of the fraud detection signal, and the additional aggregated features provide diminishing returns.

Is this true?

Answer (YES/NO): NO